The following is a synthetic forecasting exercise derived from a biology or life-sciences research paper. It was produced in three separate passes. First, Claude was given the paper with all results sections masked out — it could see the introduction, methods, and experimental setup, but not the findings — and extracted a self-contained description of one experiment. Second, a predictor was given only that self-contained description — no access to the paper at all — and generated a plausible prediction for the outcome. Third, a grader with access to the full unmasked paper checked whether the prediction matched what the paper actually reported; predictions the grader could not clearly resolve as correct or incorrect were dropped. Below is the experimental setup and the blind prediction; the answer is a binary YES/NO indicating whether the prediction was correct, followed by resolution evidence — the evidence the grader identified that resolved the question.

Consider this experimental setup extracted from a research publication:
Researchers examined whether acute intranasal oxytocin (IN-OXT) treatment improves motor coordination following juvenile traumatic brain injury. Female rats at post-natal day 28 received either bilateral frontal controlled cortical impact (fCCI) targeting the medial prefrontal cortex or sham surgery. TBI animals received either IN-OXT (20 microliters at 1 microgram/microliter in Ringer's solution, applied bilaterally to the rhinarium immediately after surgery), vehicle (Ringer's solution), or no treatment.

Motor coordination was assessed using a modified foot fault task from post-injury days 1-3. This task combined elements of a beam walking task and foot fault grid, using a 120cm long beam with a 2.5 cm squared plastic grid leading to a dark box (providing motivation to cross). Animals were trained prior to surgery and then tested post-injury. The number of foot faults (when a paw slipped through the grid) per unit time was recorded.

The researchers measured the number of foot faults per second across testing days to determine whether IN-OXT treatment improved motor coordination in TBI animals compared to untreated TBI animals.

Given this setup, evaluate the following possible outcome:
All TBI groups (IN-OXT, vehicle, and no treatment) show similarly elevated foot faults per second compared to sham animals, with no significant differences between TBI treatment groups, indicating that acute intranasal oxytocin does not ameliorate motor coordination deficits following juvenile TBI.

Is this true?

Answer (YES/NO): YES